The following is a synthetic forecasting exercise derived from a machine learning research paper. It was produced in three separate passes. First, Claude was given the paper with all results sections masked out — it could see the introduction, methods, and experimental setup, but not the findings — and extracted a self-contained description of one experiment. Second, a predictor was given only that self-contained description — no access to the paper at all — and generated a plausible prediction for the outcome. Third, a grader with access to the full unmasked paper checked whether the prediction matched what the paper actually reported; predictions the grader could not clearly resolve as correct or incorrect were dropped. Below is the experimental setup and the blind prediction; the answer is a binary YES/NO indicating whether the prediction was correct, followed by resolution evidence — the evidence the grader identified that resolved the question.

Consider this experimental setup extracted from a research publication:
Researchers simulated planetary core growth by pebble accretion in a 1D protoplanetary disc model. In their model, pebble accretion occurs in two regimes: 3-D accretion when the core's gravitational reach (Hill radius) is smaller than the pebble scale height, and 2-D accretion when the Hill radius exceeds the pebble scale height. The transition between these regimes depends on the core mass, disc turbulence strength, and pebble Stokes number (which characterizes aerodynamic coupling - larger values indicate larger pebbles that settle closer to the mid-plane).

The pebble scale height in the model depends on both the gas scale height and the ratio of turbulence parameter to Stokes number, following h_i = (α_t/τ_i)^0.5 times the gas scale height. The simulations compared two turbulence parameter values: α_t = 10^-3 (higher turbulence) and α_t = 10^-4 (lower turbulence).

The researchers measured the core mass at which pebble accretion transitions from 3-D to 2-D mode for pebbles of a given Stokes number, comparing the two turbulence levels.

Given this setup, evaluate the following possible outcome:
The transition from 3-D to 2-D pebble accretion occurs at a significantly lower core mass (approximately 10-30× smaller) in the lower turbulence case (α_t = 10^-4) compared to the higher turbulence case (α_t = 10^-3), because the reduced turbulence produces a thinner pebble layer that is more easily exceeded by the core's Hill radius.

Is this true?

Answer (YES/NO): NO